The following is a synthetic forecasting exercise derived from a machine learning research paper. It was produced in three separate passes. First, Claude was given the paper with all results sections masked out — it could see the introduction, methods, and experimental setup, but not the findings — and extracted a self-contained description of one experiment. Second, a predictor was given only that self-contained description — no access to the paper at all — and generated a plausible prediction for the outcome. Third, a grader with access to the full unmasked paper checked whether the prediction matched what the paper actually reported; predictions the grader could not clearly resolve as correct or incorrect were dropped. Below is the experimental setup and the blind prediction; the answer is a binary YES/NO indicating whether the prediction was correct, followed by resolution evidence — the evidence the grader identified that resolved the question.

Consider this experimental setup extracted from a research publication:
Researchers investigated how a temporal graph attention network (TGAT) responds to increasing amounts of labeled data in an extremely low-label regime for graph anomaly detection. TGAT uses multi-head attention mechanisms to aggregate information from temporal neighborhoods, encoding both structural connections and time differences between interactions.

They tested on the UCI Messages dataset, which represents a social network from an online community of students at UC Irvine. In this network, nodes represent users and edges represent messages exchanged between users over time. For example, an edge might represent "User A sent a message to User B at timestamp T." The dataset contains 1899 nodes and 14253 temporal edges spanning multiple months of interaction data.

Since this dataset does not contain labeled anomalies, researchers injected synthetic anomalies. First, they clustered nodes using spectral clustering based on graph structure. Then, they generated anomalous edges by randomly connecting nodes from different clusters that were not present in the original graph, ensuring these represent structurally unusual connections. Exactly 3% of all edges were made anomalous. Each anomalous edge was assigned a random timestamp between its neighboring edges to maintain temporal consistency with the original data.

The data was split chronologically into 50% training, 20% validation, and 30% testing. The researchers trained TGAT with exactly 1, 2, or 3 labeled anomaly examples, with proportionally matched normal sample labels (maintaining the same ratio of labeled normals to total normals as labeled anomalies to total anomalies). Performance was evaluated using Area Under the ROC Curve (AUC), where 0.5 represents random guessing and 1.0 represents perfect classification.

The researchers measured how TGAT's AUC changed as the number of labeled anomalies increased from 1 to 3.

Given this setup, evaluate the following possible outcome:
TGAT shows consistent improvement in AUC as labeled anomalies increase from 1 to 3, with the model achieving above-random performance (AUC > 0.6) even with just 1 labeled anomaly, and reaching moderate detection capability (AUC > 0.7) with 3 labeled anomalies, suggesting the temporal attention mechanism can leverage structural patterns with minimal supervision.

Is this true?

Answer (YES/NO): YES